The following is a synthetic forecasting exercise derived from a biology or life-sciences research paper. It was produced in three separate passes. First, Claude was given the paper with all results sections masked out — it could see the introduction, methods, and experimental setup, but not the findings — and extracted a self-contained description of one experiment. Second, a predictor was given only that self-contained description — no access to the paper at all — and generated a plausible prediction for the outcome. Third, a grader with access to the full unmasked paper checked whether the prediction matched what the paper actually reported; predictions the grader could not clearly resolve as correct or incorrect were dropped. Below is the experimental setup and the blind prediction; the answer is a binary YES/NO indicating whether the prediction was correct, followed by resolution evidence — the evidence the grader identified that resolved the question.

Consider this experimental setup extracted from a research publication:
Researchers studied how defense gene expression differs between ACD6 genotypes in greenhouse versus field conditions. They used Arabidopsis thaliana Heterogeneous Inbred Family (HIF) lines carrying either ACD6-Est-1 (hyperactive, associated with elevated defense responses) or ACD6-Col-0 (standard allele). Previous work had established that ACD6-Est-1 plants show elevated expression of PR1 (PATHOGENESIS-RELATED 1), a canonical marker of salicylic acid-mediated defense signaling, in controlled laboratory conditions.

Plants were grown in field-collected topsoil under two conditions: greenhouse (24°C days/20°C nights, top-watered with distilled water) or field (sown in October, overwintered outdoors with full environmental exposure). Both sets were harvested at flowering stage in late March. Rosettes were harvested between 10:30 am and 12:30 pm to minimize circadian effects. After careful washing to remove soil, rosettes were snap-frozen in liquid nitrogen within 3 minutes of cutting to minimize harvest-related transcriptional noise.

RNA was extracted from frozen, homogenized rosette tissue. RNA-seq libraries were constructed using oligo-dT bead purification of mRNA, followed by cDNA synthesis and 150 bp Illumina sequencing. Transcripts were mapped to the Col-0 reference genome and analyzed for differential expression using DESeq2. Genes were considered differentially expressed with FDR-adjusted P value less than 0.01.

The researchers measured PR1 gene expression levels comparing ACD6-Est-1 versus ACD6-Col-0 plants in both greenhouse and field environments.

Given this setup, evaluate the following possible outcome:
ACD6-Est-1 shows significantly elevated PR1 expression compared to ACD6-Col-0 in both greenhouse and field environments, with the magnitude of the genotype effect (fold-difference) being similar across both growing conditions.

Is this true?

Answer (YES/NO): NO